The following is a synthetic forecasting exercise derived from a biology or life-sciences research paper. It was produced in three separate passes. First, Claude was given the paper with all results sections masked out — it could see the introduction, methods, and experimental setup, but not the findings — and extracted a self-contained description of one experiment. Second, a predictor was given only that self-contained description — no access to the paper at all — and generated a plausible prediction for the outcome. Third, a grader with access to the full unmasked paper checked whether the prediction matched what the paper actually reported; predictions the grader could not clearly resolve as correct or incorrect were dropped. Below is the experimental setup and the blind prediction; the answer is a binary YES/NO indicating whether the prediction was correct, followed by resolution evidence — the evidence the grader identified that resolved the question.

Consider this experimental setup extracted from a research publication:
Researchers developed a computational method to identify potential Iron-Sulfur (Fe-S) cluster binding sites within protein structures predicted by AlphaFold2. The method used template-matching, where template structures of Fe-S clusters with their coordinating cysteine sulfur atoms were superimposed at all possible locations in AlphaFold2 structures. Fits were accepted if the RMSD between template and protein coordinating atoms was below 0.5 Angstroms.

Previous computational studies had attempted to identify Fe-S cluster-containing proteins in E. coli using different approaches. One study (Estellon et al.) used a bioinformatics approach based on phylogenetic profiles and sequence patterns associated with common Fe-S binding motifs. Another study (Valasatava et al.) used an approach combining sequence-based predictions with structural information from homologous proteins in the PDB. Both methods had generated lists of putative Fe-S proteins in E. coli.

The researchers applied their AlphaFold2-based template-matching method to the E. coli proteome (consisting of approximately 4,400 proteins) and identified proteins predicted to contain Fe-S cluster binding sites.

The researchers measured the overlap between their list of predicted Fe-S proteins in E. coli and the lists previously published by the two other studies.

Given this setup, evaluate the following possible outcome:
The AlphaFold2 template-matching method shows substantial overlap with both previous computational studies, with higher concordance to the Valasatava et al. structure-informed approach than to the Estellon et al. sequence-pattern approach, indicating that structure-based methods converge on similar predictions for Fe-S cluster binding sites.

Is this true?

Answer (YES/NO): YES